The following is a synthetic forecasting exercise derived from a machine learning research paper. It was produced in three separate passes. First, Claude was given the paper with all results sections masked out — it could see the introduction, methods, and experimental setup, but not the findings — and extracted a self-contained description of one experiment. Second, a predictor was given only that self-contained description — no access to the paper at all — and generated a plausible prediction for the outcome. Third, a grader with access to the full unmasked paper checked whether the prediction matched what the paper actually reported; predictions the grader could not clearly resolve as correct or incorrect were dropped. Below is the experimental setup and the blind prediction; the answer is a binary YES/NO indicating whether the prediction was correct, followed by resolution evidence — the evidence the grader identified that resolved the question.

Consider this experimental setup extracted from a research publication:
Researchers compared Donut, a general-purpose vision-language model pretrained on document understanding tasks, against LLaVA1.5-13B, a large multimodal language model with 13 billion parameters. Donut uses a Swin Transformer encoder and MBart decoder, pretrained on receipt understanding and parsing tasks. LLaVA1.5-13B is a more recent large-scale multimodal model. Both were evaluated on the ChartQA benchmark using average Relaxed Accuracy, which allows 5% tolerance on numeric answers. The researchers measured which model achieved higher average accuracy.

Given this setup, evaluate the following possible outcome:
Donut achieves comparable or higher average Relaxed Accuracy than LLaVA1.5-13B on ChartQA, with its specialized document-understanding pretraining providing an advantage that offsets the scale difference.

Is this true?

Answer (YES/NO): NO